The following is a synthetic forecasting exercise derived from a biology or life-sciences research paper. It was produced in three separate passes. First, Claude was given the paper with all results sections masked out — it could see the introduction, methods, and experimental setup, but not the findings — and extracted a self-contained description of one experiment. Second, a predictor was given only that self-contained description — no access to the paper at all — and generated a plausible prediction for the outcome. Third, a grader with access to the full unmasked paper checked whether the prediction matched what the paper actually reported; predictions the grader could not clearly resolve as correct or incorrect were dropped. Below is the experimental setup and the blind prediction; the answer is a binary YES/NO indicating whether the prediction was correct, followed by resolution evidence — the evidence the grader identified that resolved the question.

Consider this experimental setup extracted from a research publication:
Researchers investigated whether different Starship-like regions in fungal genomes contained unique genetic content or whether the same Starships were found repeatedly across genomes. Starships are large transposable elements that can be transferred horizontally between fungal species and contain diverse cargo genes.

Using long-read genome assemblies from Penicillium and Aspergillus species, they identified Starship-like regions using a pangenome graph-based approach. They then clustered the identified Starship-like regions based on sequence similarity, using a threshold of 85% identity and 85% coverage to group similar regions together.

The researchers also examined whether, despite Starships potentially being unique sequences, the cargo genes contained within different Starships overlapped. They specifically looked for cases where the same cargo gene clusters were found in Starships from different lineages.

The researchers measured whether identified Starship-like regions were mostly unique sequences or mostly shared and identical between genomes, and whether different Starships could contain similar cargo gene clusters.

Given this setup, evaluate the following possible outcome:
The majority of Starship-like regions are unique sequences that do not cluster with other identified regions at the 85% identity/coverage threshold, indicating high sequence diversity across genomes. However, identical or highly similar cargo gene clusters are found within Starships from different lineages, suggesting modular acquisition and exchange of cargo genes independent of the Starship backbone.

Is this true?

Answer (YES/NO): YES